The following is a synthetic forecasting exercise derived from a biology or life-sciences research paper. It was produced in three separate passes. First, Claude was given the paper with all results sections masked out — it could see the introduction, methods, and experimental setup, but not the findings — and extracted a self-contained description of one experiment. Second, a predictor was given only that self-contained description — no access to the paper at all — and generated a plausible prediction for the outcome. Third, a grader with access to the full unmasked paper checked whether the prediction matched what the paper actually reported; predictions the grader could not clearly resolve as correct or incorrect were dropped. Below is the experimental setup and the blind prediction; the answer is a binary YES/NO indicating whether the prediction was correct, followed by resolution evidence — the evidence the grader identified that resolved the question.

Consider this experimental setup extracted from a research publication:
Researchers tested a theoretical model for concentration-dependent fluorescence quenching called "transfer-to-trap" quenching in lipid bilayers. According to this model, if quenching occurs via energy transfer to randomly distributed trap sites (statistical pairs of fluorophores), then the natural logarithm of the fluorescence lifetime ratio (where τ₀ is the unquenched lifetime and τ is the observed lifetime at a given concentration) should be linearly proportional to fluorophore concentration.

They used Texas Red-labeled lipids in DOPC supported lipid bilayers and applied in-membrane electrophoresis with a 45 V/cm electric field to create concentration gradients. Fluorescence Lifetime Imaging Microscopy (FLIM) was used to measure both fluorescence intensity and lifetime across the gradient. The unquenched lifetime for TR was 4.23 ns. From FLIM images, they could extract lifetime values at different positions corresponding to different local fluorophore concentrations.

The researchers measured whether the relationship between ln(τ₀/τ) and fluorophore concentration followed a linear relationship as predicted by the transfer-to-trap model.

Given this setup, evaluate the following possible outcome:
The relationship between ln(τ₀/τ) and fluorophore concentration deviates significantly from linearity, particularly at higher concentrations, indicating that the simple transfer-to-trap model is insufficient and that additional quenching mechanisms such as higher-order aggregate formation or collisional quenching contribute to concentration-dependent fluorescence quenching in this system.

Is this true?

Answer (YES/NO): NO